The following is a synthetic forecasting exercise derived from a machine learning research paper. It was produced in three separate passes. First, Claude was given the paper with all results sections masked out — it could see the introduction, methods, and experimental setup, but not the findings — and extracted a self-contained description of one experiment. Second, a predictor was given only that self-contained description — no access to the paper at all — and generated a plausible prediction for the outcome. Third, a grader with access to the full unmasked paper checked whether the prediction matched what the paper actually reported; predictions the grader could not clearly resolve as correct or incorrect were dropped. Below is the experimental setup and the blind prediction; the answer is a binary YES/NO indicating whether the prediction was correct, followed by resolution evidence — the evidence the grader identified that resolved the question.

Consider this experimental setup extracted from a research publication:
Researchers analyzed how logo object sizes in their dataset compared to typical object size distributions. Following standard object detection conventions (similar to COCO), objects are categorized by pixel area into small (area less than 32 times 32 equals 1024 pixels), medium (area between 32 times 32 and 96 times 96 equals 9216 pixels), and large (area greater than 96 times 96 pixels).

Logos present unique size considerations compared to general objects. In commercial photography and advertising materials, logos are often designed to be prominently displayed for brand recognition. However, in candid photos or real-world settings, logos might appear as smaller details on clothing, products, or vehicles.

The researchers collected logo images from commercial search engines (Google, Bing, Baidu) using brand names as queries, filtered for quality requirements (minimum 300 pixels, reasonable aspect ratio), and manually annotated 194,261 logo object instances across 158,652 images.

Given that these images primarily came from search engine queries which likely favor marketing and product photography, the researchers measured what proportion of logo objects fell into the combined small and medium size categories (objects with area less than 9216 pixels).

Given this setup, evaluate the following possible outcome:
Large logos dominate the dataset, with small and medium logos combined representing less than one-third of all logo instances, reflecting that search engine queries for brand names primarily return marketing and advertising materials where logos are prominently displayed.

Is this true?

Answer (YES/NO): NO